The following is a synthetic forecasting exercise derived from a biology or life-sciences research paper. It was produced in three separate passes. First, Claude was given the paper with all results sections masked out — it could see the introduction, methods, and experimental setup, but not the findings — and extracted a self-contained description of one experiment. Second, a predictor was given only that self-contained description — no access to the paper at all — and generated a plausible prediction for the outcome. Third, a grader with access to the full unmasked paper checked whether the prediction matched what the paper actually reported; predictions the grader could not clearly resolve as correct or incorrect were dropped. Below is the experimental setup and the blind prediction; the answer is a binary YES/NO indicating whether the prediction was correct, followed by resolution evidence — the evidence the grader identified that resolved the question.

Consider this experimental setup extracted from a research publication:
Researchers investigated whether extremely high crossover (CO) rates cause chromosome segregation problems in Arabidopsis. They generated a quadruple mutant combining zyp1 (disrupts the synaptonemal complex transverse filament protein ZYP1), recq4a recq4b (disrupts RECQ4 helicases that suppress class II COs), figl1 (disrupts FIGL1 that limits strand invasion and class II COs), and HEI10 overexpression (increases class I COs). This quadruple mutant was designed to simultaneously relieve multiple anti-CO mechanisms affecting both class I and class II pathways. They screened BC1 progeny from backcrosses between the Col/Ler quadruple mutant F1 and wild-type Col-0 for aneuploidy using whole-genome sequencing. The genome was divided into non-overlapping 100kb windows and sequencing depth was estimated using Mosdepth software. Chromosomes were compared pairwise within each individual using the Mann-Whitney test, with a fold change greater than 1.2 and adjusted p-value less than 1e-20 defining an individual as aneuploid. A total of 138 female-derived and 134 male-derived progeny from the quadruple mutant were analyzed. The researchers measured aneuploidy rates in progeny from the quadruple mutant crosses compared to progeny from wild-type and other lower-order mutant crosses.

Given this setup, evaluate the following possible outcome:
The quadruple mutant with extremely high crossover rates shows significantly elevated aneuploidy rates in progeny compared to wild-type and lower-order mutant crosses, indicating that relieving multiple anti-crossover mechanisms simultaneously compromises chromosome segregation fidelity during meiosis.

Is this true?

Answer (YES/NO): NO